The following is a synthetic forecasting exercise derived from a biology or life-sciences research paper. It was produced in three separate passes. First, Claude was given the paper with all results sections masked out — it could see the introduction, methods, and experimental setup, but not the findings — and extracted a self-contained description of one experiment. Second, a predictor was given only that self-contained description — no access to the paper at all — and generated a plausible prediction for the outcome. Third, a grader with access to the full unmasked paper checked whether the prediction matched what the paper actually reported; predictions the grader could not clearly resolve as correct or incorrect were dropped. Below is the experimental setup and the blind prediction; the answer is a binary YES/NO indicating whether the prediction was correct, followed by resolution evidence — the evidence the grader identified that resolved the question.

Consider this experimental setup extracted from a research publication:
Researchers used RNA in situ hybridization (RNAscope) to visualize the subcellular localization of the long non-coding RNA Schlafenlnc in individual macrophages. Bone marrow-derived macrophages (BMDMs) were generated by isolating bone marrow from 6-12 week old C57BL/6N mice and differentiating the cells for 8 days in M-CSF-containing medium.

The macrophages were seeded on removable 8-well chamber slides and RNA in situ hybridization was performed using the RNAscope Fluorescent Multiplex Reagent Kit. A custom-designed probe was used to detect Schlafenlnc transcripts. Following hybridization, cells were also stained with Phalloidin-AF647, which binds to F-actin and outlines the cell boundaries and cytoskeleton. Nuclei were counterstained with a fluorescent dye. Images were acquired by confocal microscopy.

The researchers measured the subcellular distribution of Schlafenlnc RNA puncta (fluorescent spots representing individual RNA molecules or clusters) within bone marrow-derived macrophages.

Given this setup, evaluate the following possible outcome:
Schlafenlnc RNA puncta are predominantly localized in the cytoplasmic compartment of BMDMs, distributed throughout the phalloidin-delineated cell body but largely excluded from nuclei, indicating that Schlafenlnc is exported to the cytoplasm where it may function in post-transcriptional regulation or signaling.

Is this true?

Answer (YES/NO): NO